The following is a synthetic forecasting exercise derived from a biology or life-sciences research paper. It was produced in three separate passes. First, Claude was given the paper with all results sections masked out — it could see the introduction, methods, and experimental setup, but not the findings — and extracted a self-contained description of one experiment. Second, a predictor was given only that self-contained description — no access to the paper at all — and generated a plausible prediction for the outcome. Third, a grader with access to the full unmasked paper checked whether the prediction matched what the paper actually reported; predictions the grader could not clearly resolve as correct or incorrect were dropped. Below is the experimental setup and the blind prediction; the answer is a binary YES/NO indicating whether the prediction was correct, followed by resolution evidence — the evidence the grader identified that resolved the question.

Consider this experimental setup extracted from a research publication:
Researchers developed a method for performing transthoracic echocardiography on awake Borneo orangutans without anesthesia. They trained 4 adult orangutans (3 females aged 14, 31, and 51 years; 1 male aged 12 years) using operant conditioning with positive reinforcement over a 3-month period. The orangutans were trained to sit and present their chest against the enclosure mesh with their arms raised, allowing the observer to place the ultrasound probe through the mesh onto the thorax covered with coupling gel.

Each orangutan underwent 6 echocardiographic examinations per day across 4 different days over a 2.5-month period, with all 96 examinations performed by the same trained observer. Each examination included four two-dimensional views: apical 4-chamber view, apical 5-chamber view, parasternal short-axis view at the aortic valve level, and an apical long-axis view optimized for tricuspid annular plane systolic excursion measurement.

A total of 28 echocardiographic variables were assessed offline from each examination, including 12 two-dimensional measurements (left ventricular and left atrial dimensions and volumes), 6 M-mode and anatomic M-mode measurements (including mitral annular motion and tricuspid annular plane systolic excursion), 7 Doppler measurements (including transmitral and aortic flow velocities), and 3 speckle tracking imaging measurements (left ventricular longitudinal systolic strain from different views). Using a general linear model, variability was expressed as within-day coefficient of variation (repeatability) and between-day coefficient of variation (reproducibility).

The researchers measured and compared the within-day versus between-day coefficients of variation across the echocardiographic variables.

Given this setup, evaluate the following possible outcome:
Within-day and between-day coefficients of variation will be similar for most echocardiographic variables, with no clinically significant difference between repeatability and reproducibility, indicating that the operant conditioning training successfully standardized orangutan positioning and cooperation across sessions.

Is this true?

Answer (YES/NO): YES